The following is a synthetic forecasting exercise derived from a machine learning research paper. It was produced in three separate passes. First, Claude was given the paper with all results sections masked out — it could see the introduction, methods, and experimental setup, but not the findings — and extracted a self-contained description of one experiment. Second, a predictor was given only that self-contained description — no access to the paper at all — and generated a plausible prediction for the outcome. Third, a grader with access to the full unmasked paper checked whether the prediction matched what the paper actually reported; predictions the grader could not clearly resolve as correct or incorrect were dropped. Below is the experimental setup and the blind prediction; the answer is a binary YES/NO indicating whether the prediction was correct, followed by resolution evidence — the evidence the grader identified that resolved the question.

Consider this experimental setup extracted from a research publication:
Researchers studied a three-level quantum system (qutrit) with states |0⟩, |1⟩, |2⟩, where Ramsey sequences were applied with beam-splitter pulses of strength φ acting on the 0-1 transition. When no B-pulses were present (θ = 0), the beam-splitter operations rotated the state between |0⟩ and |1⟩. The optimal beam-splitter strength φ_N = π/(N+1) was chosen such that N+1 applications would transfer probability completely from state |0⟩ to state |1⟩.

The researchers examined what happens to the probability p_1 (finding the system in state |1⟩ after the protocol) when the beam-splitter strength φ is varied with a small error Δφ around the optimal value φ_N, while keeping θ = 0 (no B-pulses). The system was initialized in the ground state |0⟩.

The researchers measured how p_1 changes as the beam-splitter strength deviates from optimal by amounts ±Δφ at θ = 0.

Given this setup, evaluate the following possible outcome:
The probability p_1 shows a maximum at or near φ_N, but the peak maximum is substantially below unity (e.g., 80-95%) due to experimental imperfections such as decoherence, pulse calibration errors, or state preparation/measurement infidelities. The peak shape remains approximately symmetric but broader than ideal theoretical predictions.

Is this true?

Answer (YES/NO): NO